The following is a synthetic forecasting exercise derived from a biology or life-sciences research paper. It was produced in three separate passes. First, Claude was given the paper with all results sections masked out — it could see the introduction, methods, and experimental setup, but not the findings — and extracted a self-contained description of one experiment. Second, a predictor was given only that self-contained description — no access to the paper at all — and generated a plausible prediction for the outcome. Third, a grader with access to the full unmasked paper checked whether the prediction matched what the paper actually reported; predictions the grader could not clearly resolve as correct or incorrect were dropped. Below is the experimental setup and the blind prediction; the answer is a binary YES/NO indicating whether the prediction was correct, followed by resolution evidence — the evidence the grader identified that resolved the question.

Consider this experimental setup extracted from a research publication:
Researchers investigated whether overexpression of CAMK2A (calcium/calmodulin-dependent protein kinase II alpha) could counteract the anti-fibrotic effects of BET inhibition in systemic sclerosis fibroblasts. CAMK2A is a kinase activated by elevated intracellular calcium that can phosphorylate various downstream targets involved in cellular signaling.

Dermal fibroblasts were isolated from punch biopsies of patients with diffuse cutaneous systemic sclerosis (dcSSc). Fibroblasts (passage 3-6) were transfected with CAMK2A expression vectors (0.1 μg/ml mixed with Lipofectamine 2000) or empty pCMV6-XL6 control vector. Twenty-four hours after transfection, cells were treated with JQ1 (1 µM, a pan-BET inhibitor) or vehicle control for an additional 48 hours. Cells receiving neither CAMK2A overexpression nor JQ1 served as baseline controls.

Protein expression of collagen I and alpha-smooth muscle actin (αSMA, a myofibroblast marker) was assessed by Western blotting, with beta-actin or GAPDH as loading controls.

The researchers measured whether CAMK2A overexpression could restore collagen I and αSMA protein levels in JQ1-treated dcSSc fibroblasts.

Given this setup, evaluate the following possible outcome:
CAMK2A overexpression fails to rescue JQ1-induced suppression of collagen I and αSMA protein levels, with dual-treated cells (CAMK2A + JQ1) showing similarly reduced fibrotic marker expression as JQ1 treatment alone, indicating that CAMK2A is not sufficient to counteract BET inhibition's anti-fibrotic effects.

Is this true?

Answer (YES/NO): NO